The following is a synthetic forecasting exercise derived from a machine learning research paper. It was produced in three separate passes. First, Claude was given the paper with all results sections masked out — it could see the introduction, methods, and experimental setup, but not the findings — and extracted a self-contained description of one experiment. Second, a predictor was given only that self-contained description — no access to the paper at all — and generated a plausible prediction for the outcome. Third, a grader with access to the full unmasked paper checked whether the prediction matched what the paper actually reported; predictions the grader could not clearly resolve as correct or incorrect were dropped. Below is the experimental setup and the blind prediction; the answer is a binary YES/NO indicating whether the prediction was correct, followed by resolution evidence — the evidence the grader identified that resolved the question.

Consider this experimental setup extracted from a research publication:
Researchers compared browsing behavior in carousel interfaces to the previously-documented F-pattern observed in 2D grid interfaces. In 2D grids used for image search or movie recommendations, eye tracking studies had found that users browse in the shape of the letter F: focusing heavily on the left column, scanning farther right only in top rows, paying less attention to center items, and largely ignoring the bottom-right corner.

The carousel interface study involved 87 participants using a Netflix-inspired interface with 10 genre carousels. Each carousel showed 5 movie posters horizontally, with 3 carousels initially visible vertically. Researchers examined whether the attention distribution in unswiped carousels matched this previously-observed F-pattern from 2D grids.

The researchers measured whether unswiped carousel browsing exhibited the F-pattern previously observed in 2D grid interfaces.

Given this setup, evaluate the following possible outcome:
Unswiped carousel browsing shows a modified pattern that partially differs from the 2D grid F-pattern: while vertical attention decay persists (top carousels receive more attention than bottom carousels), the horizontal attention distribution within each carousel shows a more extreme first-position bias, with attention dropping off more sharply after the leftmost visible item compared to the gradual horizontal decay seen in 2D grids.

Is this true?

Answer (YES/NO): NO